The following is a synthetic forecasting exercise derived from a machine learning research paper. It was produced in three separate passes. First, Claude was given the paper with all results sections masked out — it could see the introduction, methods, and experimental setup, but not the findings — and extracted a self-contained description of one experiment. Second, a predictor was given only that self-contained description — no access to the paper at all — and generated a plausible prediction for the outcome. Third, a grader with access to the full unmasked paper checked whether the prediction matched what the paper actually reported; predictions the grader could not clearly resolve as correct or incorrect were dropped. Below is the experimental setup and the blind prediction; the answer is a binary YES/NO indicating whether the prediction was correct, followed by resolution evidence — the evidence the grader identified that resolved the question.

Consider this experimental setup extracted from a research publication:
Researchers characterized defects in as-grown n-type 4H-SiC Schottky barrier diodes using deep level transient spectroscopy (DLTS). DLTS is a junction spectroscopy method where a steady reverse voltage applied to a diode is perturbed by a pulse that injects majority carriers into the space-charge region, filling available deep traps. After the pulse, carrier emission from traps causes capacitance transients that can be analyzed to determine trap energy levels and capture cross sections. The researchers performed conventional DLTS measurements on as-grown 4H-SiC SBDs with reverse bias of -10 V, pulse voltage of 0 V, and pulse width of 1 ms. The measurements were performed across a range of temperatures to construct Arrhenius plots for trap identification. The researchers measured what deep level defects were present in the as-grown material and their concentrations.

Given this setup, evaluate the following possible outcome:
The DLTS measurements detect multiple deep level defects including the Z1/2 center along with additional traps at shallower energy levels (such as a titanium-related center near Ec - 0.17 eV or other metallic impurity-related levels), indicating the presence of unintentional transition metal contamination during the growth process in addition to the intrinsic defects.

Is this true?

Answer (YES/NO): NO